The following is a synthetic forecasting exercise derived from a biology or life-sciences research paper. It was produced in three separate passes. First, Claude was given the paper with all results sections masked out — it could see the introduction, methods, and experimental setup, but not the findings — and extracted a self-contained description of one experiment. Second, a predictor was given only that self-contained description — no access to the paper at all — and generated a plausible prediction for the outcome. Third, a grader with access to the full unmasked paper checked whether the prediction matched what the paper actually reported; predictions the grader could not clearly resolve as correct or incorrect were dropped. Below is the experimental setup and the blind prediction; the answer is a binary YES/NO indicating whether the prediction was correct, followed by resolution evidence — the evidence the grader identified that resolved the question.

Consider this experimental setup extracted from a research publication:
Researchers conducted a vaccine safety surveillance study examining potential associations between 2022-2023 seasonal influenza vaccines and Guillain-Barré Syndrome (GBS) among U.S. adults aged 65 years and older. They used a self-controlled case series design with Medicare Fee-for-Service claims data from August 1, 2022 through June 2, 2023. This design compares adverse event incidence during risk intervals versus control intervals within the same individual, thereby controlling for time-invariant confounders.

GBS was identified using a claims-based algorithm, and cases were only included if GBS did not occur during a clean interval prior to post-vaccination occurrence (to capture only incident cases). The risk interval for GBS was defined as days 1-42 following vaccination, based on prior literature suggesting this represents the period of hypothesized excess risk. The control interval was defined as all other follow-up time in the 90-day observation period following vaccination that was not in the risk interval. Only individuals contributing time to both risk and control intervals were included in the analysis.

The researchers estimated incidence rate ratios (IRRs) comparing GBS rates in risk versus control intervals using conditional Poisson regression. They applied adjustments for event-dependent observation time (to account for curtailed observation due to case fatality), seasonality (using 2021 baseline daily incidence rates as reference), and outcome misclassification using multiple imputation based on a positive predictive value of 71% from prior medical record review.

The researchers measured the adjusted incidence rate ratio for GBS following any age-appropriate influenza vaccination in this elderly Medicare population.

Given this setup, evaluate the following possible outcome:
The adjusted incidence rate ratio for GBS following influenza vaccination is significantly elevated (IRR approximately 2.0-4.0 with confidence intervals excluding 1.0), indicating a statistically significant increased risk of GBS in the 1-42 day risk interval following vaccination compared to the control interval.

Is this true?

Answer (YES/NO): NO